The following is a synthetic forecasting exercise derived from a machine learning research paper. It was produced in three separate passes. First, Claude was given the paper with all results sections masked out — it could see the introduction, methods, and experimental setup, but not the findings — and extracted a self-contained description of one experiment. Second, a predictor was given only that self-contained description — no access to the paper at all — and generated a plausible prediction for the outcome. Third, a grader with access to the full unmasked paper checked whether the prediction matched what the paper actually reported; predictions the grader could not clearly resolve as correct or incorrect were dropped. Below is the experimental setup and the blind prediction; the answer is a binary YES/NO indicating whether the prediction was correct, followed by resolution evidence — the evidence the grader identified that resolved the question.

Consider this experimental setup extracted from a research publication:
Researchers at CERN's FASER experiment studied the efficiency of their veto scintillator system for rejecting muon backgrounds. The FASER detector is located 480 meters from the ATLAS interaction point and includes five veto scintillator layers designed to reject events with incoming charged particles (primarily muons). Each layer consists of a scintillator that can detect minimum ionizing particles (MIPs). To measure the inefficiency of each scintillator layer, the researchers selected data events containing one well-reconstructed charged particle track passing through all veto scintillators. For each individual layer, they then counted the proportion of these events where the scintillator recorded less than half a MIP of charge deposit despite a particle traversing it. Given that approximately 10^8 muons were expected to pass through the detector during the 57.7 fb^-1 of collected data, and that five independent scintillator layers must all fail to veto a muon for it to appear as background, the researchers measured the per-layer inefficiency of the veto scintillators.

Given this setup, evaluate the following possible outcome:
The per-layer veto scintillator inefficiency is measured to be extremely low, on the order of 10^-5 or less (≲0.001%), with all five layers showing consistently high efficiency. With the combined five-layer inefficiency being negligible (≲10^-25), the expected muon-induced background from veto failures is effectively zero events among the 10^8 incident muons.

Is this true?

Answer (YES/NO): YES